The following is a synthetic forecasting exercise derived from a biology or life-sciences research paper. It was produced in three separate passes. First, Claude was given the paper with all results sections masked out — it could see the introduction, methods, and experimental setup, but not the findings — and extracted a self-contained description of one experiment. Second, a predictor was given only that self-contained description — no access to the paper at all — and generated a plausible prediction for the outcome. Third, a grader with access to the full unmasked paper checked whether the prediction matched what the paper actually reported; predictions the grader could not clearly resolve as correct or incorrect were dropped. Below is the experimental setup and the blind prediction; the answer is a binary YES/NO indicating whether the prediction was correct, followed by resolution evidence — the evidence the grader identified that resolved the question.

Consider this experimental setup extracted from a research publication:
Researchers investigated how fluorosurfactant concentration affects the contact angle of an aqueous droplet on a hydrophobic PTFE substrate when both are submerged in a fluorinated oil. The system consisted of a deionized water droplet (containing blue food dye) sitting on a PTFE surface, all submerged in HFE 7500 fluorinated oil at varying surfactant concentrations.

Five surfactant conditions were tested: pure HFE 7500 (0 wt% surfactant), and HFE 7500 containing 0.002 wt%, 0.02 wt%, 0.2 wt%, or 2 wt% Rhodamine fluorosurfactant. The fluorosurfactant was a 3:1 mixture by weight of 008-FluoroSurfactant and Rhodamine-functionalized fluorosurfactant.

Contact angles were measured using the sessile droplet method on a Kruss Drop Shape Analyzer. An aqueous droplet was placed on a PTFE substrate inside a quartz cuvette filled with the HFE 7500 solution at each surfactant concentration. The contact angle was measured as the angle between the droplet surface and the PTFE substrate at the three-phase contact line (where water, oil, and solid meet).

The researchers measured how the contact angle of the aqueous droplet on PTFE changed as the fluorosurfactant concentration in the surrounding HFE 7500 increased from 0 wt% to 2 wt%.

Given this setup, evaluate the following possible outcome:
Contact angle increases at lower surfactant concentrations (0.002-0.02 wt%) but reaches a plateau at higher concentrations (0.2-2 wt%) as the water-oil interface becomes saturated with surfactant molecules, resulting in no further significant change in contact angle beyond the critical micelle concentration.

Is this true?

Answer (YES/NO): NO